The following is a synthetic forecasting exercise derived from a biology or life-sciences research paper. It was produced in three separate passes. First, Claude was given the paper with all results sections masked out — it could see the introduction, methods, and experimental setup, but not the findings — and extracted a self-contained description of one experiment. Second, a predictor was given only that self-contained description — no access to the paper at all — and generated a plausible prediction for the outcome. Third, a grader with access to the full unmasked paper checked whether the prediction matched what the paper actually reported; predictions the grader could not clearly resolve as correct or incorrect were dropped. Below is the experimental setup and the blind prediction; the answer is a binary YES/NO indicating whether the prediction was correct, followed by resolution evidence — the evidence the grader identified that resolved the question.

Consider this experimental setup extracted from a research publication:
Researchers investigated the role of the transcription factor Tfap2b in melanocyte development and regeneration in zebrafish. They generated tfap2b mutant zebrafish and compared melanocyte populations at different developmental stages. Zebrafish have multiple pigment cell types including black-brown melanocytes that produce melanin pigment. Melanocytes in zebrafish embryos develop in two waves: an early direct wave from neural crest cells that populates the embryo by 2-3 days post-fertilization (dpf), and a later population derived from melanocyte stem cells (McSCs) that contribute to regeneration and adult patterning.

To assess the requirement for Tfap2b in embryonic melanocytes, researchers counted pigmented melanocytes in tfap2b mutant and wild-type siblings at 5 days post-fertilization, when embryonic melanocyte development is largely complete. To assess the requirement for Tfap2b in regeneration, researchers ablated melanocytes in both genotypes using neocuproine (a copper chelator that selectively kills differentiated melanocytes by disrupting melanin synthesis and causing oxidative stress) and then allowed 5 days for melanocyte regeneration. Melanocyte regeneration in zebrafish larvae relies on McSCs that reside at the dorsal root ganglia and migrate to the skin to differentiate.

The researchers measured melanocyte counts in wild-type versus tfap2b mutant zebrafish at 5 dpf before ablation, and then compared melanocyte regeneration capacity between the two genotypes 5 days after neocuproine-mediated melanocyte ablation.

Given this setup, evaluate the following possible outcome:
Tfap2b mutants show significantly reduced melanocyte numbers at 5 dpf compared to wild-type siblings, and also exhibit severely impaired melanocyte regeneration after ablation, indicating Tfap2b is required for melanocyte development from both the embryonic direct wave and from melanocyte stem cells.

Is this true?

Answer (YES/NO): NO